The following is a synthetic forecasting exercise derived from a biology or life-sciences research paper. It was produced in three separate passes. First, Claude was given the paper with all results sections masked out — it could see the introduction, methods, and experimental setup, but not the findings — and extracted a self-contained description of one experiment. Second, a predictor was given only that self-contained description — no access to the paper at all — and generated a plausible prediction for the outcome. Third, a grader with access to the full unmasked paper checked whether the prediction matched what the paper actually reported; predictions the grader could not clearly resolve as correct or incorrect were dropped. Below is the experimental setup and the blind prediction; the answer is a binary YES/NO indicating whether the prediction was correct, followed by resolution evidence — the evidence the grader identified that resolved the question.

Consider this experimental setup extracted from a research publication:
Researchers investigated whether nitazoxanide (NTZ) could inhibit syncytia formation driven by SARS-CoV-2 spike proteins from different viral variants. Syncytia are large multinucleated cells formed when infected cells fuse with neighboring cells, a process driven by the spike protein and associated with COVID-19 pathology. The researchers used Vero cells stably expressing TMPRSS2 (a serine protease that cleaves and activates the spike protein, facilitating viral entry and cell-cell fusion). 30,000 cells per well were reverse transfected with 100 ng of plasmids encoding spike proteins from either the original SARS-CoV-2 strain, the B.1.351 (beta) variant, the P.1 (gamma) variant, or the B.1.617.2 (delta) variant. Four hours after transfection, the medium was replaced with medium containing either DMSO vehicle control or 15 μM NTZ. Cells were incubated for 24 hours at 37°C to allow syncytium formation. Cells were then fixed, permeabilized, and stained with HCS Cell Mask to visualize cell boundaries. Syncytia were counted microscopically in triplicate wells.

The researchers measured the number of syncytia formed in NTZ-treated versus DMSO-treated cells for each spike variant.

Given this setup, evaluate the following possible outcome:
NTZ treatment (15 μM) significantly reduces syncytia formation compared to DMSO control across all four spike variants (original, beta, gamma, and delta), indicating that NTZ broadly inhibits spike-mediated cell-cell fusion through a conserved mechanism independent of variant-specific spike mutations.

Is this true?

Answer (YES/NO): YES